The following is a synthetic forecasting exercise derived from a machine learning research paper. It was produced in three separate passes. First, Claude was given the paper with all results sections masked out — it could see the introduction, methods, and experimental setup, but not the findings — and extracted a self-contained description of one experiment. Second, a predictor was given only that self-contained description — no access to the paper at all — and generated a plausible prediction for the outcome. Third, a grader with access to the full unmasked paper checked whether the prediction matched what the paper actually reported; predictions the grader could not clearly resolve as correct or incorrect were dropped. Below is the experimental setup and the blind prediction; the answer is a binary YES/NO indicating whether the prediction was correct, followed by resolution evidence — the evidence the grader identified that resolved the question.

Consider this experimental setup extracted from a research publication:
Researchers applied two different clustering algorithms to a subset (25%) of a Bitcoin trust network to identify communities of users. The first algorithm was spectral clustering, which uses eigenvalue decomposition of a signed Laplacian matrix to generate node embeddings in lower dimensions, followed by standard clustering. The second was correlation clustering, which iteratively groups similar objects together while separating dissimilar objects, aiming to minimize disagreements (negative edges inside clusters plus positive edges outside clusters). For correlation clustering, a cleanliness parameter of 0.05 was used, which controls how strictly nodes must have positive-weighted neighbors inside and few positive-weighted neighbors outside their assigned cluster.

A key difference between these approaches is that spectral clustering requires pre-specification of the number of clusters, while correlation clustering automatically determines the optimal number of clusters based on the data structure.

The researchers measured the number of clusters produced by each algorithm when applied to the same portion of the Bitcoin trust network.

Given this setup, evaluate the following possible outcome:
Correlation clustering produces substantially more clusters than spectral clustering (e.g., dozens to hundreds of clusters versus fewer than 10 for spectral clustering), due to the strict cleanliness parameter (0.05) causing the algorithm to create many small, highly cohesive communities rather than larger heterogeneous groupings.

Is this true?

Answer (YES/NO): YES